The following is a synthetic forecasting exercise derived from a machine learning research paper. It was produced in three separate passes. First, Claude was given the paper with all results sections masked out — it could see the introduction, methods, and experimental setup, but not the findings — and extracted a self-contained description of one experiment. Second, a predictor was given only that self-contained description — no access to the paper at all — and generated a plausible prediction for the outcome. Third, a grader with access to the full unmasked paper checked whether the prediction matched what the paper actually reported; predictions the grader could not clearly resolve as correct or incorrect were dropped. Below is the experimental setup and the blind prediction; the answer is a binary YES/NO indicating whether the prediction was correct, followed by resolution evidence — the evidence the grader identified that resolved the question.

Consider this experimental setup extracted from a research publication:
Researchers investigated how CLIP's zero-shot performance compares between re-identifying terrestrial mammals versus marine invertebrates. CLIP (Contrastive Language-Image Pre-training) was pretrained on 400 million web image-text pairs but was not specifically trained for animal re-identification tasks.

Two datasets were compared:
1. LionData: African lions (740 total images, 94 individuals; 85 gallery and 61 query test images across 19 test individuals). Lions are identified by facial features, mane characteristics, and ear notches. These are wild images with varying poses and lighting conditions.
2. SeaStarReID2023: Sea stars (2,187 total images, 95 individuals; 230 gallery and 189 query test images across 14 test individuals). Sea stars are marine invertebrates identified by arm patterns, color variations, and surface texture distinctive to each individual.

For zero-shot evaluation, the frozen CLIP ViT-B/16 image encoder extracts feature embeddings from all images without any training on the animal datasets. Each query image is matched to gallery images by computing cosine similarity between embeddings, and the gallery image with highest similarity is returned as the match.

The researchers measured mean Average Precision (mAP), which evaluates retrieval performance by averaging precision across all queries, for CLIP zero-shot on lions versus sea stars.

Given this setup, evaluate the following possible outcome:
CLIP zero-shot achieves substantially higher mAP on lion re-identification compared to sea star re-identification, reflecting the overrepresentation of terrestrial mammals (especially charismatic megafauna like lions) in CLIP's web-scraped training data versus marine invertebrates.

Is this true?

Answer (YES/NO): NO